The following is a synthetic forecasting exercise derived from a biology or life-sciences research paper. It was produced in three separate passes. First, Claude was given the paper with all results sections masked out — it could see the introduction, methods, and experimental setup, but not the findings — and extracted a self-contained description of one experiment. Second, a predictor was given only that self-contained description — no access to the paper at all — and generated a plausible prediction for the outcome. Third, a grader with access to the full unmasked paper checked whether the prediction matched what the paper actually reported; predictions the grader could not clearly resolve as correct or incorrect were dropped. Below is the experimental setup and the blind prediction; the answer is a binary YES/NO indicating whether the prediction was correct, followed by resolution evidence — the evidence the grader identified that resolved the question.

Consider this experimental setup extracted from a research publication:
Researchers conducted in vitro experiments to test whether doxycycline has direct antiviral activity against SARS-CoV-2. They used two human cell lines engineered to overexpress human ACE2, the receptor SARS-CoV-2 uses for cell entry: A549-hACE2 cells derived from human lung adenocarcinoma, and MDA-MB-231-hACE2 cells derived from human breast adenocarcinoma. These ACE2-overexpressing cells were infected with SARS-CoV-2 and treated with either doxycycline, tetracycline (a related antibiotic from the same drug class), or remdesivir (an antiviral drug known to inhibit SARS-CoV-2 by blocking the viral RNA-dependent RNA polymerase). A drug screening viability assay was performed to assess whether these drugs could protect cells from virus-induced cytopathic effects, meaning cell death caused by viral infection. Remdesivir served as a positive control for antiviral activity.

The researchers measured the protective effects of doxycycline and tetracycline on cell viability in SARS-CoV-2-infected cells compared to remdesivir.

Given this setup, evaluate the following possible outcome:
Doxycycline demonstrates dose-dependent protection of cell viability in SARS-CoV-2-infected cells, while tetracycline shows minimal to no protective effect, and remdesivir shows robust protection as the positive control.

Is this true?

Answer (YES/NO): NO